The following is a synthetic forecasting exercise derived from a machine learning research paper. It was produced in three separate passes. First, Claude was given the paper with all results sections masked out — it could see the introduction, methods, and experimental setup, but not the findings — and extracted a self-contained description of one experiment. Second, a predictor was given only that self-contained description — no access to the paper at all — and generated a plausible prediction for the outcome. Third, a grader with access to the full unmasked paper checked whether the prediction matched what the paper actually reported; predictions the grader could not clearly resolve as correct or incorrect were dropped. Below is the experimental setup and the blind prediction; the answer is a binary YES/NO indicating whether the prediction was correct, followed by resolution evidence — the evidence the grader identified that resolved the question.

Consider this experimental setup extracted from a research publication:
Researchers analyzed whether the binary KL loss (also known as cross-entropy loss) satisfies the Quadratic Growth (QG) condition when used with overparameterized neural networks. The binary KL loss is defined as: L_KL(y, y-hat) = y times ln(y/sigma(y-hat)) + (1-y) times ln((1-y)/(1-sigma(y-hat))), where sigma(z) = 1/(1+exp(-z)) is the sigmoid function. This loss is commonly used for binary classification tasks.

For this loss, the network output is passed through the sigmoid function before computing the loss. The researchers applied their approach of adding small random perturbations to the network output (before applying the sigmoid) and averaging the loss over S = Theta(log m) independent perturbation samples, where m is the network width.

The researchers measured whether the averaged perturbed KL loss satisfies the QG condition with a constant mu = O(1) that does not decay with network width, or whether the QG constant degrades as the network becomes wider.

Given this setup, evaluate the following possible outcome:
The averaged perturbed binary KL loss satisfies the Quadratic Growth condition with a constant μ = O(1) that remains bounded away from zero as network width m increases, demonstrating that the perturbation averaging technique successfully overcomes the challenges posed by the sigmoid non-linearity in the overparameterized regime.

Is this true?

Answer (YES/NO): YES